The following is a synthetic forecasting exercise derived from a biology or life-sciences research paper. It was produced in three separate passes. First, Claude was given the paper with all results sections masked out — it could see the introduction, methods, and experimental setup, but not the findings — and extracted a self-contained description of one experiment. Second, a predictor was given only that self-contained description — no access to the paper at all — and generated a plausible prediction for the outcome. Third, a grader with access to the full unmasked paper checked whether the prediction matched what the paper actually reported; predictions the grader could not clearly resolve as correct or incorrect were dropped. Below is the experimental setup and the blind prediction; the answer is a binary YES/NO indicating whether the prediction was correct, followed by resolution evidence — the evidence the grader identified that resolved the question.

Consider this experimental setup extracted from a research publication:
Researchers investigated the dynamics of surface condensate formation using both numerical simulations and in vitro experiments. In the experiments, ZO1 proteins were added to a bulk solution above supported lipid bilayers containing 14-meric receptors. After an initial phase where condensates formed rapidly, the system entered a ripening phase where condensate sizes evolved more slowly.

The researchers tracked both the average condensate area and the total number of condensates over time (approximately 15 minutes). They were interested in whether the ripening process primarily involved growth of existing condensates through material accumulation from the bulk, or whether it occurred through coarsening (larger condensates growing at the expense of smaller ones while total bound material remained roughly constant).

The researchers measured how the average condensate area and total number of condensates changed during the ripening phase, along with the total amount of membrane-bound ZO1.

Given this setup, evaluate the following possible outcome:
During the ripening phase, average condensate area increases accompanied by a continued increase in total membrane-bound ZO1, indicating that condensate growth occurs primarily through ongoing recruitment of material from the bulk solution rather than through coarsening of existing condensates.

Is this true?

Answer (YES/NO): NO